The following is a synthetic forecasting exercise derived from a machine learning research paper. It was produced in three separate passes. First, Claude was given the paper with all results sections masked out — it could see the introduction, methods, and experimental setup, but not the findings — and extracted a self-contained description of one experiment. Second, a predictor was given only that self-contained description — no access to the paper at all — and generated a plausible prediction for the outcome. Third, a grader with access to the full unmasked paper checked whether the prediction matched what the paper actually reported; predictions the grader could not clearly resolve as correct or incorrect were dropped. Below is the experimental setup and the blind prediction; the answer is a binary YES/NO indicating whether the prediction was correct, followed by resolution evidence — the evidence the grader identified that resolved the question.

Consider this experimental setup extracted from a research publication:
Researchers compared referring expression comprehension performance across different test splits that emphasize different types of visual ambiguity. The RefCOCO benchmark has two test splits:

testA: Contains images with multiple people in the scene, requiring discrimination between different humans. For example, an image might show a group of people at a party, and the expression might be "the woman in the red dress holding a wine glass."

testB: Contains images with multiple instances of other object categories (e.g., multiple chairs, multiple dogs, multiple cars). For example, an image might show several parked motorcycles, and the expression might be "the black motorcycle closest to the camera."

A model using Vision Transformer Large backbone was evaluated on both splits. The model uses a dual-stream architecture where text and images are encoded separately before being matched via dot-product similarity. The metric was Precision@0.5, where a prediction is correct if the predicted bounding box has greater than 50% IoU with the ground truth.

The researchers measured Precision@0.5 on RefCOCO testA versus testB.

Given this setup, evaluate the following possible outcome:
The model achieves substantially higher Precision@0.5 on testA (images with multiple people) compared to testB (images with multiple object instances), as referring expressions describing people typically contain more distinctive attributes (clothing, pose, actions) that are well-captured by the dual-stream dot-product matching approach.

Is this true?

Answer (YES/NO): NO